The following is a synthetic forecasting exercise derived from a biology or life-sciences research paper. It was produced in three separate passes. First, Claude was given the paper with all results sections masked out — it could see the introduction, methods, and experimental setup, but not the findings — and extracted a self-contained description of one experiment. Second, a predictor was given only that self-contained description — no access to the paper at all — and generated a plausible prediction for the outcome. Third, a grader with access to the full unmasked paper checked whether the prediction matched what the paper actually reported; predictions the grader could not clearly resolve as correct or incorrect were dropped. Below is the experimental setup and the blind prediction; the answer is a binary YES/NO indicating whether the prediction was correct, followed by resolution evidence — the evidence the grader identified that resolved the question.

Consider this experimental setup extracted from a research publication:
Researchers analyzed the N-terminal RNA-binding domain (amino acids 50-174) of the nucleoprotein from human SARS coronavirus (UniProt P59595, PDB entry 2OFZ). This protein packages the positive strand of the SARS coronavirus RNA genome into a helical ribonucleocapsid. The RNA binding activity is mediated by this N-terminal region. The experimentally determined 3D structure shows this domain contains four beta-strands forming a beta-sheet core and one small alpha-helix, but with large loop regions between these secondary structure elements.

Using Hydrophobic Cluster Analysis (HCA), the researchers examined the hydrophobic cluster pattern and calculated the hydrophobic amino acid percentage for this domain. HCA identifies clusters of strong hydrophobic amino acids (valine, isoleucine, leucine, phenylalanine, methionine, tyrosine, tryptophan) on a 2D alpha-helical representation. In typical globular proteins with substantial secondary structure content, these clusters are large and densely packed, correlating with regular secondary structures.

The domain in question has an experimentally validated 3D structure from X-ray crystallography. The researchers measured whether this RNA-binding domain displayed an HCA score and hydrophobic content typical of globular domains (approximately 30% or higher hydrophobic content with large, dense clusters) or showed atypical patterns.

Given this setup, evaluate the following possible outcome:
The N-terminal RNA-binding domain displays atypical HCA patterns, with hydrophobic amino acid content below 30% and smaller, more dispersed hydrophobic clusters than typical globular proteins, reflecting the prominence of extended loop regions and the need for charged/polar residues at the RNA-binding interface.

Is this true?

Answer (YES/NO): YES